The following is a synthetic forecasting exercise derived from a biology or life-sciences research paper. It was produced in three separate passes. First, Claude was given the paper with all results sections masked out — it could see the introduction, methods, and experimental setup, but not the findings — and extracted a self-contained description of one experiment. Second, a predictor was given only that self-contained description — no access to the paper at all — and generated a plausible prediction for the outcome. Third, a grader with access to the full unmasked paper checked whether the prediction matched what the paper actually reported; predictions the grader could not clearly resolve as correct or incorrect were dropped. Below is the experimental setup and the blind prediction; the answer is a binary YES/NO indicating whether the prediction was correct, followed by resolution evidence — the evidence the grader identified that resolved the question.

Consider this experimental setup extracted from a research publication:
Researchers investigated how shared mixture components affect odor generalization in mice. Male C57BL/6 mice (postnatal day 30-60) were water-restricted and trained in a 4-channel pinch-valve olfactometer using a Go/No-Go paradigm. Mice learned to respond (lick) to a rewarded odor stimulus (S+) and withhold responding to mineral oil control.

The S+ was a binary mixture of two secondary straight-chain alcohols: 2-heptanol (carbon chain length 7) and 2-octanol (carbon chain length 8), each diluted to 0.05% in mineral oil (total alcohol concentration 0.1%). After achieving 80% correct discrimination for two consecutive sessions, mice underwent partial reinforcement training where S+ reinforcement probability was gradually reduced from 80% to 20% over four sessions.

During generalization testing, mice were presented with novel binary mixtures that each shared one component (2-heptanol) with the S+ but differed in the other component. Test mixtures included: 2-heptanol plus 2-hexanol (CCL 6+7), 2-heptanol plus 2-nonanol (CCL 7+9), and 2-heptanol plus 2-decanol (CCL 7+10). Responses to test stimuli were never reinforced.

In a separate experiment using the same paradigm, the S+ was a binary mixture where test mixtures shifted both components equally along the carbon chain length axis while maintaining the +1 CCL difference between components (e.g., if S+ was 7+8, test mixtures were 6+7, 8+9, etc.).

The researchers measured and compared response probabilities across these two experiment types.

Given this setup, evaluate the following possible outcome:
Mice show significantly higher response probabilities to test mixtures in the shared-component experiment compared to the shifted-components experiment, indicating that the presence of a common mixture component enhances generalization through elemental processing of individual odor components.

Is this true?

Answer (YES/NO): NO